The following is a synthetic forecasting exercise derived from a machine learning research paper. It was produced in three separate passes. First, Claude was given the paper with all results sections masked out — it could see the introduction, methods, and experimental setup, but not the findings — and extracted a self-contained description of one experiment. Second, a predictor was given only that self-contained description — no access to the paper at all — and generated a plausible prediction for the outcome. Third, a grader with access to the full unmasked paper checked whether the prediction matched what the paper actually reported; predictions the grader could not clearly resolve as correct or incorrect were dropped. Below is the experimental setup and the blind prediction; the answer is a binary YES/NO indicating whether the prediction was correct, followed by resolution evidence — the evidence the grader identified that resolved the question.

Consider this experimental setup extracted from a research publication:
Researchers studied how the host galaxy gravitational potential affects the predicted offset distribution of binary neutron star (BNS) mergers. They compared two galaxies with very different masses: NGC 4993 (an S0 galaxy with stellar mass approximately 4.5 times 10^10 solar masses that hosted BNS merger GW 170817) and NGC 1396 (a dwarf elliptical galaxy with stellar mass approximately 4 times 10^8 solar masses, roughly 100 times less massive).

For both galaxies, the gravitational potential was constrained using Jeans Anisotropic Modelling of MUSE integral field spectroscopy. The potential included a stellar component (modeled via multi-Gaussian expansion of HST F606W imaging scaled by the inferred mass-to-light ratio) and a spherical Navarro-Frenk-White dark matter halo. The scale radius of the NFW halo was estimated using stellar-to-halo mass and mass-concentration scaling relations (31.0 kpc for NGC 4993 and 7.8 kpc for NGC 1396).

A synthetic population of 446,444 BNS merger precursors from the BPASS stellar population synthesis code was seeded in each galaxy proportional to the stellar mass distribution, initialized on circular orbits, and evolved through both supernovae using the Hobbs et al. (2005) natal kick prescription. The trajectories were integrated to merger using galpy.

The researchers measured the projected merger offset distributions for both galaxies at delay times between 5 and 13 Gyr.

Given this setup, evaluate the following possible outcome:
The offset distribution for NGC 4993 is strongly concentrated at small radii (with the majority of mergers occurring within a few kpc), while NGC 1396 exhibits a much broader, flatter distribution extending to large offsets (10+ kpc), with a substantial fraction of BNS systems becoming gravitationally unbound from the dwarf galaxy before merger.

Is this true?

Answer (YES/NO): YES